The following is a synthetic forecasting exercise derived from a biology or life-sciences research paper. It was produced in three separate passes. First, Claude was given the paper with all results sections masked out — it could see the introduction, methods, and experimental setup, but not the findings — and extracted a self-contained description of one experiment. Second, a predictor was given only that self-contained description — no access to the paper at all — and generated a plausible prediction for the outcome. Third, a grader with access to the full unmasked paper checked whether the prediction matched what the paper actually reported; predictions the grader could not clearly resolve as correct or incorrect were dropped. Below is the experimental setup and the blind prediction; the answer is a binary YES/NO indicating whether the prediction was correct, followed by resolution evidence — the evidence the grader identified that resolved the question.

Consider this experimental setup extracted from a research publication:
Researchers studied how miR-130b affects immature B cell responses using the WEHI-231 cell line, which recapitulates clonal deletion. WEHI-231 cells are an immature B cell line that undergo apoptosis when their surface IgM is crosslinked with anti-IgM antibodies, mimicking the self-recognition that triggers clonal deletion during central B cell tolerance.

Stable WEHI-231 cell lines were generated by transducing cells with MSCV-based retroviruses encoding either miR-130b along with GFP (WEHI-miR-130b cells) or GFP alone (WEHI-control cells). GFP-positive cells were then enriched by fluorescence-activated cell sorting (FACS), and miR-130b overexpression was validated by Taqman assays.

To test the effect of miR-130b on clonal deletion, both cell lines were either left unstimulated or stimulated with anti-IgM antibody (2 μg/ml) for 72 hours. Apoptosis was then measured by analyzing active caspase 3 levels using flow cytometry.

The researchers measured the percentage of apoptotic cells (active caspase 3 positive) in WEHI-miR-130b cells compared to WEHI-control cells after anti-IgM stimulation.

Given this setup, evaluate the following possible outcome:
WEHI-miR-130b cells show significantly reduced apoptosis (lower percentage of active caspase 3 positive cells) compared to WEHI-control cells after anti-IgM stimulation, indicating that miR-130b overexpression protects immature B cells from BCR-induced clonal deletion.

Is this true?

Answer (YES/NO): YES